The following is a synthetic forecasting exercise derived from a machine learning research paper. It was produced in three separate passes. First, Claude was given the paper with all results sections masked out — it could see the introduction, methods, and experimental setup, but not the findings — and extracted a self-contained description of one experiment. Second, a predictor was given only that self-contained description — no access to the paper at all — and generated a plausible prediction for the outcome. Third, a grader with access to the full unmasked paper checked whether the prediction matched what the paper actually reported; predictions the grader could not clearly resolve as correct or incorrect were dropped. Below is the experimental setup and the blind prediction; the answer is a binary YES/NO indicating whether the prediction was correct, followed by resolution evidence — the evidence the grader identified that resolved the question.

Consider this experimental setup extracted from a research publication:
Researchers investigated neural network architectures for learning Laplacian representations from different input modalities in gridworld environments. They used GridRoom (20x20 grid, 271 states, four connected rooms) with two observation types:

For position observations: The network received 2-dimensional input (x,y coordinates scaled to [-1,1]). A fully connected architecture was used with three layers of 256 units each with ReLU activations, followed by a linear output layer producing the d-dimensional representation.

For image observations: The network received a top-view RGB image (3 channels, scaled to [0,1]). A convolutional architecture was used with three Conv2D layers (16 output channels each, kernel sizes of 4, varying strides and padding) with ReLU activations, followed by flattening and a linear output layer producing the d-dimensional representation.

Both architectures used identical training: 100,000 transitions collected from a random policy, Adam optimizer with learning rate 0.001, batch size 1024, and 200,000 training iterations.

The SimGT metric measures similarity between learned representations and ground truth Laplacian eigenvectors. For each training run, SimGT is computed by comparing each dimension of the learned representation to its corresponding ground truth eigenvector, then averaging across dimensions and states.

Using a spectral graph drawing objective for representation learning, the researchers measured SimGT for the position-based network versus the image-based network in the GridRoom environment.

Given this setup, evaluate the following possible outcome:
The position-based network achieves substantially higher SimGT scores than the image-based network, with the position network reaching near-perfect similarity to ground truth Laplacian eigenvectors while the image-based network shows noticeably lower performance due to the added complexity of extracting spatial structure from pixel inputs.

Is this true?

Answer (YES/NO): NO